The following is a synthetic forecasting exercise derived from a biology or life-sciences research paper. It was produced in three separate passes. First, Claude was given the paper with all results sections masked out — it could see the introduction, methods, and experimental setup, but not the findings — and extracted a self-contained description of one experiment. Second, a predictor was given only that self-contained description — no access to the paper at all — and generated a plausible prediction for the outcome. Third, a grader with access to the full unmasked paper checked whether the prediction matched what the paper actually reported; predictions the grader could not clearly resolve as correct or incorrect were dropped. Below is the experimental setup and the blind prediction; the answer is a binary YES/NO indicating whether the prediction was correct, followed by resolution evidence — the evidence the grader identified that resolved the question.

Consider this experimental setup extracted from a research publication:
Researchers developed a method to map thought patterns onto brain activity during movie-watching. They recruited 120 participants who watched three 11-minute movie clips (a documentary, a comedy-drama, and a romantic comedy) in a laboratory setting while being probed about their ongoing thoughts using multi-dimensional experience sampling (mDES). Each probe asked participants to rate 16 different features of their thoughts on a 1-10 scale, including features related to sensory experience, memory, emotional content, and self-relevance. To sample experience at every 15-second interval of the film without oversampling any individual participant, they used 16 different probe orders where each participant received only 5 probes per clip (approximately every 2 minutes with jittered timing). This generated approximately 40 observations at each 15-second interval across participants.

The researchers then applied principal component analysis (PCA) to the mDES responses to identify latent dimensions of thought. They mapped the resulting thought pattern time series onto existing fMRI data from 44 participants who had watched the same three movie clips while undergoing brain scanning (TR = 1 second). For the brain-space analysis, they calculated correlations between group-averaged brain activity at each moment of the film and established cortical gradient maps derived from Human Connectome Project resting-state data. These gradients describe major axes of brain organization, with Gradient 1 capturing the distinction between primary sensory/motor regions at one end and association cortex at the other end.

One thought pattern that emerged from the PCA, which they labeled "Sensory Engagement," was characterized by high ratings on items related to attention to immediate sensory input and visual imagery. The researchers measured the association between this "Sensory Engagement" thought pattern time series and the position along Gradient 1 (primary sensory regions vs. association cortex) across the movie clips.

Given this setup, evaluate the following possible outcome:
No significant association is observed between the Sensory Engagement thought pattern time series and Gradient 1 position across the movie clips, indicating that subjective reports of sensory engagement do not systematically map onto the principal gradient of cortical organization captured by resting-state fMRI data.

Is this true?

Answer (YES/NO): NO